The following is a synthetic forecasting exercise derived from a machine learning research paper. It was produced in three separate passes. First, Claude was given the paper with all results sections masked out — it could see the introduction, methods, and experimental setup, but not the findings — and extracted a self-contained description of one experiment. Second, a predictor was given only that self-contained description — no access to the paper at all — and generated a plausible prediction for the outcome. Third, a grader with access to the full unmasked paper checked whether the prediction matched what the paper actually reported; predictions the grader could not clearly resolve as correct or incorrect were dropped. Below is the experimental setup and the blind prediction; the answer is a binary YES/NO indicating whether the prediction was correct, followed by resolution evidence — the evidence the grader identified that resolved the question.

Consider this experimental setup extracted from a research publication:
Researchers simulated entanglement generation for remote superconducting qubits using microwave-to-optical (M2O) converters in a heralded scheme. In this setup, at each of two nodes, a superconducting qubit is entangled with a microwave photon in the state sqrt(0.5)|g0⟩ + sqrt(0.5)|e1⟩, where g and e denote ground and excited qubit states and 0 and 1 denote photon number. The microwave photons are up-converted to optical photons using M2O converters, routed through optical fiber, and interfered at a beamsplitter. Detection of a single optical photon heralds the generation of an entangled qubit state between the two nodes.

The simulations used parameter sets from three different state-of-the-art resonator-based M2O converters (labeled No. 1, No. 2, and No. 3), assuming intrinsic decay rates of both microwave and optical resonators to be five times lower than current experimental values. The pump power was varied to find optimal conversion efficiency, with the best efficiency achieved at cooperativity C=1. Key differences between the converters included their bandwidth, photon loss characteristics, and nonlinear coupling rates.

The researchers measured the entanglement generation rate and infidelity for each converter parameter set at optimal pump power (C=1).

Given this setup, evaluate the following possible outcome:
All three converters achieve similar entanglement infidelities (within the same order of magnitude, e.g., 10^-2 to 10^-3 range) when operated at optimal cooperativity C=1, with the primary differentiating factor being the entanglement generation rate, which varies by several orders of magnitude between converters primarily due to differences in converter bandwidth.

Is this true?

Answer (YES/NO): NO